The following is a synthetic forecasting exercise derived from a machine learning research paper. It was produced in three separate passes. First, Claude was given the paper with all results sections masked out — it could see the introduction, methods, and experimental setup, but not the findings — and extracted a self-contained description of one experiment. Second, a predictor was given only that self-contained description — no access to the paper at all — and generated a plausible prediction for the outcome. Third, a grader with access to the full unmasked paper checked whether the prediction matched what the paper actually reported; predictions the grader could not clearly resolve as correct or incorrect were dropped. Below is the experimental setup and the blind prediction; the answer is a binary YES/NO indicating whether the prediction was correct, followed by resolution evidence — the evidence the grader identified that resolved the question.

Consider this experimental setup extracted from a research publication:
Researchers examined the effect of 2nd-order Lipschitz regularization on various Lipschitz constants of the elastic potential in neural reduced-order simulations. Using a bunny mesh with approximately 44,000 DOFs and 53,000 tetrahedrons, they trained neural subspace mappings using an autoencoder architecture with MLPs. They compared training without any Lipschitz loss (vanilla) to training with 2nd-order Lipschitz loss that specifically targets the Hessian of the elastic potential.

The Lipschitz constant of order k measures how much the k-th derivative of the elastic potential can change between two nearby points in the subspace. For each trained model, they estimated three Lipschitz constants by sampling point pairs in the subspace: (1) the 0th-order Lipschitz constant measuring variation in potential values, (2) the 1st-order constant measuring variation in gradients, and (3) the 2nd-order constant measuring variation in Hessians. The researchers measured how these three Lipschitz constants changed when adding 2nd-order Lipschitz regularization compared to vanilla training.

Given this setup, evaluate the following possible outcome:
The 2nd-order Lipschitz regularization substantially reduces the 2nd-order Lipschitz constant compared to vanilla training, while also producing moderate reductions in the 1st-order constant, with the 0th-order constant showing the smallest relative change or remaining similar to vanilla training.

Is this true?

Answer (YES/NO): NO